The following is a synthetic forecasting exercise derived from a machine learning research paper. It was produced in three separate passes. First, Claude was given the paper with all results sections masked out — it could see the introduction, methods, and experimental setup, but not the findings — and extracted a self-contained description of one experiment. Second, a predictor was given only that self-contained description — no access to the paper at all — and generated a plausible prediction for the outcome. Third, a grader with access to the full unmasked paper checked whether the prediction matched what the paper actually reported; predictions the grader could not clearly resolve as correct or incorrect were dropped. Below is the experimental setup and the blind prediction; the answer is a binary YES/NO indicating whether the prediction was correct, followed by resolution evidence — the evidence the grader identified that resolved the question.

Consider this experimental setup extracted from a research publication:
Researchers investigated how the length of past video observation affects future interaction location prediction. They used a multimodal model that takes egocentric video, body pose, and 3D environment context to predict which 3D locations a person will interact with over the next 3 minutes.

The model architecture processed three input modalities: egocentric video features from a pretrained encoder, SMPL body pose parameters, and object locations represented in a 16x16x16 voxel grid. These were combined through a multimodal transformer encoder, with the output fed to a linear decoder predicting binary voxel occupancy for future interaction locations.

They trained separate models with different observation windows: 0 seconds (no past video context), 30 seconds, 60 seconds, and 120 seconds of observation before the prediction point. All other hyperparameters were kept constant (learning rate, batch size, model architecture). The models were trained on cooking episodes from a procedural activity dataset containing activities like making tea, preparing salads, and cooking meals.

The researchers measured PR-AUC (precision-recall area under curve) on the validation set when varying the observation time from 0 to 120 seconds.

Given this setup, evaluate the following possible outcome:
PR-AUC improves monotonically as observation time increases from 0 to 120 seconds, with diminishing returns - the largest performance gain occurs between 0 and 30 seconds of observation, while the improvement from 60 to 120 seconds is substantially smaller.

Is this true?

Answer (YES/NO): NO